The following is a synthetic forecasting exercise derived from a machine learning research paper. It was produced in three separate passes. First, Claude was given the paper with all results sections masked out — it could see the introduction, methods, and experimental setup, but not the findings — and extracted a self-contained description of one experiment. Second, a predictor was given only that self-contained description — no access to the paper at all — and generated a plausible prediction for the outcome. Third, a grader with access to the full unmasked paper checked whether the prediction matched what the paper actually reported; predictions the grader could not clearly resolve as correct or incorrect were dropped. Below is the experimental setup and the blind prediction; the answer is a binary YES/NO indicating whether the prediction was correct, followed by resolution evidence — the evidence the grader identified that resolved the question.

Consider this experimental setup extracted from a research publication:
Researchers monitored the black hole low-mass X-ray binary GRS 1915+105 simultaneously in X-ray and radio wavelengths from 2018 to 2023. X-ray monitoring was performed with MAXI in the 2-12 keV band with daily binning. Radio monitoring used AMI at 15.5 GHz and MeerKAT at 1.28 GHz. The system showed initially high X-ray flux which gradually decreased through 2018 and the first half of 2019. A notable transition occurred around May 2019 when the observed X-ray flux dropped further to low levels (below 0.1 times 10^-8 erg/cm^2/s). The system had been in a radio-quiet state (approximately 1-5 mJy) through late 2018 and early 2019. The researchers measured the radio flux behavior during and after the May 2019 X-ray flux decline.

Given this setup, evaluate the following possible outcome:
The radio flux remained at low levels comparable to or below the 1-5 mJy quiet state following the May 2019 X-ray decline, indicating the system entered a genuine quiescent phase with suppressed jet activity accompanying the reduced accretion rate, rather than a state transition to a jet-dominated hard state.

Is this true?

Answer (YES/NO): NO